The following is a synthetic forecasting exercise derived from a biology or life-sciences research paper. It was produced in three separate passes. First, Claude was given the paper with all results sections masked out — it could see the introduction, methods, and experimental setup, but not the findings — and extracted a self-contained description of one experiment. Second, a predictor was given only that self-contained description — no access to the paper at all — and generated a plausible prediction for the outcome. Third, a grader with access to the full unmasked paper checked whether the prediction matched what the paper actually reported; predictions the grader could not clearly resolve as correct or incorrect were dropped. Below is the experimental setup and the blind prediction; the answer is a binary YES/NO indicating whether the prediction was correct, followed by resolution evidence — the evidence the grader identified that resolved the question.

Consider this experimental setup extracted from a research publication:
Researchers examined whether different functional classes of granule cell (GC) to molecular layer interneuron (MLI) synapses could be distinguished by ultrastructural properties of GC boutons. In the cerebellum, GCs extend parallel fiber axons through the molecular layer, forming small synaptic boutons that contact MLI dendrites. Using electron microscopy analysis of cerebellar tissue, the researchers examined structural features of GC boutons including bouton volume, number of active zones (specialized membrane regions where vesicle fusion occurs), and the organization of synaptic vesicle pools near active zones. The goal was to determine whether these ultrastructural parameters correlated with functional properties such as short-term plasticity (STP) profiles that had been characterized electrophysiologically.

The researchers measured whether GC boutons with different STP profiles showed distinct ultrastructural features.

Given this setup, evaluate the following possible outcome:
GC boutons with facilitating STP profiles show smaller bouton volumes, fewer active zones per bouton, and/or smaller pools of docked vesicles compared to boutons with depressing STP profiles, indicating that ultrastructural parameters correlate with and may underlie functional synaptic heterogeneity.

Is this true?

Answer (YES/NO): YES